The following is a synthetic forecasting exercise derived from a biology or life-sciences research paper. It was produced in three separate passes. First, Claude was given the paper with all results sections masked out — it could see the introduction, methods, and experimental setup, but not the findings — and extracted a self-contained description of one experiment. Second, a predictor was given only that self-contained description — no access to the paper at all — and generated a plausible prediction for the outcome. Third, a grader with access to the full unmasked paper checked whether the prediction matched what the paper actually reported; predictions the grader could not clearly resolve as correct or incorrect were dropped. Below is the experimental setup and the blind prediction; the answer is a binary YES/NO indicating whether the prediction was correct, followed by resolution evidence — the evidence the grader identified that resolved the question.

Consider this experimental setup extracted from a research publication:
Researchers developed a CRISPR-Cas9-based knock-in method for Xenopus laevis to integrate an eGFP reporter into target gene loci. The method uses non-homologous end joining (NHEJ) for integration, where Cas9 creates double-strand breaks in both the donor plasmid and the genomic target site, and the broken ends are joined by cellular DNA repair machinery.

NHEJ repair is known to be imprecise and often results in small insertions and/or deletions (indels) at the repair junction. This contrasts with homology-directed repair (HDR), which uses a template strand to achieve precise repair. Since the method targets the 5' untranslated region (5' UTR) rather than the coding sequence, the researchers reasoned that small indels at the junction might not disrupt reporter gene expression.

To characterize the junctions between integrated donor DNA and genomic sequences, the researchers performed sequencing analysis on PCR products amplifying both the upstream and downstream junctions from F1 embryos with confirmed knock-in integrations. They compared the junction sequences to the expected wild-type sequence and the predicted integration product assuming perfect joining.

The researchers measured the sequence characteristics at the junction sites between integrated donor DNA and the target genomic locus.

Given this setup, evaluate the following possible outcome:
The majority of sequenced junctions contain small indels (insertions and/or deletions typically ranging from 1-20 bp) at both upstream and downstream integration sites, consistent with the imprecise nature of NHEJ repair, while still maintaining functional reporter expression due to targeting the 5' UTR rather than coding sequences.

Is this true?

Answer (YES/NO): YES